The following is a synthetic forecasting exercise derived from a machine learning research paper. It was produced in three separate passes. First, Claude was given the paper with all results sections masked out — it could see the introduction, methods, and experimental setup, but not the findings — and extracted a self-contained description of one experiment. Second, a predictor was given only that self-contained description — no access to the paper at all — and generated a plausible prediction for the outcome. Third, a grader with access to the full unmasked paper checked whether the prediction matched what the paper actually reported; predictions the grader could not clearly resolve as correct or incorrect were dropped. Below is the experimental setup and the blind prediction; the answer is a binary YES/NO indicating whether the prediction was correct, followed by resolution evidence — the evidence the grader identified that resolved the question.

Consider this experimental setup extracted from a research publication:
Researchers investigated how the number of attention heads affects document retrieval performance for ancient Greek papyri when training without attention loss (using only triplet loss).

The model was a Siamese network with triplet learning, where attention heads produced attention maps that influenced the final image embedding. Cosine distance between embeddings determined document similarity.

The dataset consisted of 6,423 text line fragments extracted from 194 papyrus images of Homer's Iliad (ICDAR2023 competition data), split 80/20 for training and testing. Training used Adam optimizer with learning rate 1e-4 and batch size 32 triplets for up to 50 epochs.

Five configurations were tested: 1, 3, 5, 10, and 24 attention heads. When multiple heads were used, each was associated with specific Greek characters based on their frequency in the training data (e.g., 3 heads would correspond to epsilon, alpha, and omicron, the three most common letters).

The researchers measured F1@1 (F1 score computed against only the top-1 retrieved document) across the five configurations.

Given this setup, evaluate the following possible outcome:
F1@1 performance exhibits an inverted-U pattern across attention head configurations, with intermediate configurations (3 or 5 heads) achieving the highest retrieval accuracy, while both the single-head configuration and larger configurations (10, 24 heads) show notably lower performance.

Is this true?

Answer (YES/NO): NO